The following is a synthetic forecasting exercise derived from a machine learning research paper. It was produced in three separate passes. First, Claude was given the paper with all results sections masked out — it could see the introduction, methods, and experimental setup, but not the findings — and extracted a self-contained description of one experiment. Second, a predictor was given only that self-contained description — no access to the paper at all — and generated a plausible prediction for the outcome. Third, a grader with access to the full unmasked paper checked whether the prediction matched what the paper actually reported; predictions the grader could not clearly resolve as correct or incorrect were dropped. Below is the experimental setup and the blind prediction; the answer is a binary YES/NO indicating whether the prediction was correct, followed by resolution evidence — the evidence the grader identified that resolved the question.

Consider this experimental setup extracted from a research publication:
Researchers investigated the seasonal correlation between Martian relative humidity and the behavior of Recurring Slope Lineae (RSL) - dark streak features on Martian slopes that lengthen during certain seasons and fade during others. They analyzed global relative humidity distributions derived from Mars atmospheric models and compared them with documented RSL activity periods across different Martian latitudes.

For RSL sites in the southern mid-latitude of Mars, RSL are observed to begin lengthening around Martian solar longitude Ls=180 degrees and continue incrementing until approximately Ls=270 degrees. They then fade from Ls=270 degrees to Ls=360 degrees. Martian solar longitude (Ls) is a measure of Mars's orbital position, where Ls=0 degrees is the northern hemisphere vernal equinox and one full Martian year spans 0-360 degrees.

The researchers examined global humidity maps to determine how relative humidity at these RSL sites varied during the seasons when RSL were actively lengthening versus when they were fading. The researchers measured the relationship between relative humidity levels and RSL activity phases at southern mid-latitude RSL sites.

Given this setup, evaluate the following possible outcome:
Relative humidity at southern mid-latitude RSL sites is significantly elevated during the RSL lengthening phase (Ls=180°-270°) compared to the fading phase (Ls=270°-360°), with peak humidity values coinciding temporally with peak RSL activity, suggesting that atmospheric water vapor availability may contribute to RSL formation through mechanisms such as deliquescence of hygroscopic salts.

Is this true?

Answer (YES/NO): NO